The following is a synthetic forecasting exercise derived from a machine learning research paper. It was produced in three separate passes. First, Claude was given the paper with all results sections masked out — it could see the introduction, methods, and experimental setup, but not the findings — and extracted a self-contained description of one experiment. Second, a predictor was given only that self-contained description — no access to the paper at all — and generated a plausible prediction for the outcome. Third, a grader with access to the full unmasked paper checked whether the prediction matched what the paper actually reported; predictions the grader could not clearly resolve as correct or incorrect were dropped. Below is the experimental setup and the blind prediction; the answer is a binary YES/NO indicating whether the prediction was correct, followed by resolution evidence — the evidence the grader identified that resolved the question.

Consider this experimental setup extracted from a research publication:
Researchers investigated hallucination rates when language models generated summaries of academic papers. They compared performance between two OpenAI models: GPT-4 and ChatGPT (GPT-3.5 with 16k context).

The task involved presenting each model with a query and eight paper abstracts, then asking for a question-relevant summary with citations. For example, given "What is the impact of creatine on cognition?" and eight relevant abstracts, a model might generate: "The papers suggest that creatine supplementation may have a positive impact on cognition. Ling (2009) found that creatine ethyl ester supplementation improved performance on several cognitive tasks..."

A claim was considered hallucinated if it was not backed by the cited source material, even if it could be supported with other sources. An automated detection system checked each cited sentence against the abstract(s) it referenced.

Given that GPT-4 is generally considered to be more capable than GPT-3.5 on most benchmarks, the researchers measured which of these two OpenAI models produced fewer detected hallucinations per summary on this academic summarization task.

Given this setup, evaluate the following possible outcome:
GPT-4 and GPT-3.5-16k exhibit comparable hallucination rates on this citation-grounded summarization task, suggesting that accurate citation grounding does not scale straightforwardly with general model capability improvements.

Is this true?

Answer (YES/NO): NO